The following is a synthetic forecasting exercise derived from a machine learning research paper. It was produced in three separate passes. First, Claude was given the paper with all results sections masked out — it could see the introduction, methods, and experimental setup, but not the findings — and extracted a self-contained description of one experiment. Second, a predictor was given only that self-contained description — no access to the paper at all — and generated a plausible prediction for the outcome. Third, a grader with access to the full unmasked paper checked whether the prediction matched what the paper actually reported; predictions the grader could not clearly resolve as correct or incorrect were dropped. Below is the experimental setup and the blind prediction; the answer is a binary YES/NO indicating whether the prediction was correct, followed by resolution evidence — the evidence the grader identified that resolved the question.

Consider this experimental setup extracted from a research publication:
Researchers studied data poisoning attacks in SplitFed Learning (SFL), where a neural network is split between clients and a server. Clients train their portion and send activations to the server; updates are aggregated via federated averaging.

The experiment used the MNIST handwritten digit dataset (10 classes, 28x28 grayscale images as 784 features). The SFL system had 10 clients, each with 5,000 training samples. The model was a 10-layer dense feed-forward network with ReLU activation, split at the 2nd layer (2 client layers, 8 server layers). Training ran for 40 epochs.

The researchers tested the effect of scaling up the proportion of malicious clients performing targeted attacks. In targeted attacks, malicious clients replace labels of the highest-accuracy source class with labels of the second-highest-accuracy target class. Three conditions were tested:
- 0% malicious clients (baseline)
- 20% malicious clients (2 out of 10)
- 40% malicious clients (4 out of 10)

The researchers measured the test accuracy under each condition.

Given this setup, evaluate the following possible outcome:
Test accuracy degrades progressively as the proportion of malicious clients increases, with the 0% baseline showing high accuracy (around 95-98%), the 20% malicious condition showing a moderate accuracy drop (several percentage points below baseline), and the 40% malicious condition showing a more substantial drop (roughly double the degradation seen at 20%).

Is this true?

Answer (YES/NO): NO